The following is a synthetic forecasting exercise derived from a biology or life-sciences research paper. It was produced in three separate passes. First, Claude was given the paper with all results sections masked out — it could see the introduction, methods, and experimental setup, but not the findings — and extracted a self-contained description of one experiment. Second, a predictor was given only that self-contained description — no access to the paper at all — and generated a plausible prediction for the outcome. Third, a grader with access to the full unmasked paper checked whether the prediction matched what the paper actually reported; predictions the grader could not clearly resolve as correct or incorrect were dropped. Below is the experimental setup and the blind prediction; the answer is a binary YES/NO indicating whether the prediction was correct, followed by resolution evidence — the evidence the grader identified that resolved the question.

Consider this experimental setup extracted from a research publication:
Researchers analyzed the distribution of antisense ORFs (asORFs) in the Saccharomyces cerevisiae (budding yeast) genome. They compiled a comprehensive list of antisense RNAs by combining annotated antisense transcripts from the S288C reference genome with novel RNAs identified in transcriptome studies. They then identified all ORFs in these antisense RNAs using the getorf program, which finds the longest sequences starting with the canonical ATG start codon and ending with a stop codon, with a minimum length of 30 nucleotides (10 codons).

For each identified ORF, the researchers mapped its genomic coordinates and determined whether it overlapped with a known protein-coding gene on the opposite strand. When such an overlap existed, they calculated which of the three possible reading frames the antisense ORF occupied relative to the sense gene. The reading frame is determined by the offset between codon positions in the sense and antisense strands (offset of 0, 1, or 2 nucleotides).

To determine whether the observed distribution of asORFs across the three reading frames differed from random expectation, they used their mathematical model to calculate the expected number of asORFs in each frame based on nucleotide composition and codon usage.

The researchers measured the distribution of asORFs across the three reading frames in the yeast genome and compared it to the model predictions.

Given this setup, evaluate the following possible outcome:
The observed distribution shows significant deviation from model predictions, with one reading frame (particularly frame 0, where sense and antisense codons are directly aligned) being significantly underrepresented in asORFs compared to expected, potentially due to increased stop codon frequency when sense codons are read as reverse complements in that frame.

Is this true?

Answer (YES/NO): NO